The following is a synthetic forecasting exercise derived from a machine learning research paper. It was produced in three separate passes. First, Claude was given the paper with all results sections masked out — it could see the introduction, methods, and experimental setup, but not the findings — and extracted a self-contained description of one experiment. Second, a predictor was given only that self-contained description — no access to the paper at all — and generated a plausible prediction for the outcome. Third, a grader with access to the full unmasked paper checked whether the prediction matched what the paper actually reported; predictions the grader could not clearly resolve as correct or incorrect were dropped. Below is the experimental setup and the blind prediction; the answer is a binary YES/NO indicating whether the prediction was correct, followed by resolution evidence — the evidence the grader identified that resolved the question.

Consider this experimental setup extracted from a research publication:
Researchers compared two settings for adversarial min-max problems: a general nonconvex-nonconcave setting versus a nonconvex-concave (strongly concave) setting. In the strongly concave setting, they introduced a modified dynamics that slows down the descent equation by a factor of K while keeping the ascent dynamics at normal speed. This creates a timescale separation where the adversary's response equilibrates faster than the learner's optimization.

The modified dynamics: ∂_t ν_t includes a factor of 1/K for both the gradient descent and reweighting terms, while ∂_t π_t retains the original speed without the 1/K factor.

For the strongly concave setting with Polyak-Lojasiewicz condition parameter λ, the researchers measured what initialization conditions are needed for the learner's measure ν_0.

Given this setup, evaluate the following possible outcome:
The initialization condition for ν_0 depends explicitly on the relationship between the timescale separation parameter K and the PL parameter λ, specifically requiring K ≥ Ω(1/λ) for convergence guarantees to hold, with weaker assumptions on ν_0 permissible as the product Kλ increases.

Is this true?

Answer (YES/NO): NO